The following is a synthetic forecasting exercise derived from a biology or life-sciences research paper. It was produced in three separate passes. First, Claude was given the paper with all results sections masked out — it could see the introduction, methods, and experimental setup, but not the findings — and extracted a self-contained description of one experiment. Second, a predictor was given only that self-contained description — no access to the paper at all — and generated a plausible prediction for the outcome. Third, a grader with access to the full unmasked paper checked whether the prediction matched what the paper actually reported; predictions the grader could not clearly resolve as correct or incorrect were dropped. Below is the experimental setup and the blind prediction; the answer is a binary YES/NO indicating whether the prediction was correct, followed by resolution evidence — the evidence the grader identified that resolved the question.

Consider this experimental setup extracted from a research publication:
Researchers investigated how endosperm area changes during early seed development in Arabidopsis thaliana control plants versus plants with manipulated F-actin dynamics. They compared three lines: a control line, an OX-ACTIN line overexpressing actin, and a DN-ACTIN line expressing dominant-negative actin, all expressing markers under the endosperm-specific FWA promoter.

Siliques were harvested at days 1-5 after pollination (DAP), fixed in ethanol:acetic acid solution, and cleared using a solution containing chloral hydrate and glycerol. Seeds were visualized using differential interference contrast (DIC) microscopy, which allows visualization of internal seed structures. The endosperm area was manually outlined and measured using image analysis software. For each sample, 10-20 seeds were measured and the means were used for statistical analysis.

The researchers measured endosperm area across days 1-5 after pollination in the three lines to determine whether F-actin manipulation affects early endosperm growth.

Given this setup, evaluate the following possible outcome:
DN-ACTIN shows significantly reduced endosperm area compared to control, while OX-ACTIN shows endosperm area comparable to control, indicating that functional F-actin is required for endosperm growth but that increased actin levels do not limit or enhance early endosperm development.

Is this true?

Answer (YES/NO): NO